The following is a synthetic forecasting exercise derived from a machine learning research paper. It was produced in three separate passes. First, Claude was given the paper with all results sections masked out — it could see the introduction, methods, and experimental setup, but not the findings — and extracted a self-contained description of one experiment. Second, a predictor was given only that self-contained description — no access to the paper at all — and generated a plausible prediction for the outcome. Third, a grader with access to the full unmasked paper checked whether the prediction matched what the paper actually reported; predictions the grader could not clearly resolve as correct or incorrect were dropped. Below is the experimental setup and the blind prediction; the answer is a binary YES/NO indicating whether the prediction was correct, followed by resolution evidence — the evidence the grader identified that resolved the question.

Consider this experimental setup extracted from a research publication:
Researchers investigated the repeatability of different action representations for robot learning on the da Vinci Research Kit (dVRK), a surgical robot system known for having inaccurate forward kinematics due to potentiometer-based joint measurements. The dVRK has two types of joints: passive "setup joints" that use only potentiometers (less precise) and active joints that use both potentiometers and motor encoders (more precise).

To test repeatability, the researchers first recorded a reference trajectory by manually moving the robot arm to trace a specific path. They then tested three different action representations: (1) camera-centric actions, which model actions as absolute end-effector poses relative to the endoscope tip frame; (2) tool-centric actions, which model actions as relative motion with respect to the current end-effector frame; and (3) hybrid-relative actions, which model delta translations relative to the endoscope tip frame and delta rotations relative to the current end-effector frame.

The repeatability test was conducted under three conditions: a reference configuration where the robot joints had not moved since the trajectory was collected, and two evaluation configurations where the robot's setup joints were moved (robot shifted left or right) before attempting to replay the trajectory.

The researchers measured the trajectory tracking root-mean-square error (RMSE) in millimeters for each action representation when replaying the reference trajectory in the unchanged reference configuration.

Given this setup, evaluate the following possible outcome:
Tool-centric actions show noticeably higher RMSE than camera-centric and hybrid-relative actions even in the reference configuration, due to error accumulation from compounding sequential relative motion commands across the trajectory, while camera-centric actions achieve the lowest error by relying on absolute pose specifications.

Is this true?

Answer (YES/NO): NO